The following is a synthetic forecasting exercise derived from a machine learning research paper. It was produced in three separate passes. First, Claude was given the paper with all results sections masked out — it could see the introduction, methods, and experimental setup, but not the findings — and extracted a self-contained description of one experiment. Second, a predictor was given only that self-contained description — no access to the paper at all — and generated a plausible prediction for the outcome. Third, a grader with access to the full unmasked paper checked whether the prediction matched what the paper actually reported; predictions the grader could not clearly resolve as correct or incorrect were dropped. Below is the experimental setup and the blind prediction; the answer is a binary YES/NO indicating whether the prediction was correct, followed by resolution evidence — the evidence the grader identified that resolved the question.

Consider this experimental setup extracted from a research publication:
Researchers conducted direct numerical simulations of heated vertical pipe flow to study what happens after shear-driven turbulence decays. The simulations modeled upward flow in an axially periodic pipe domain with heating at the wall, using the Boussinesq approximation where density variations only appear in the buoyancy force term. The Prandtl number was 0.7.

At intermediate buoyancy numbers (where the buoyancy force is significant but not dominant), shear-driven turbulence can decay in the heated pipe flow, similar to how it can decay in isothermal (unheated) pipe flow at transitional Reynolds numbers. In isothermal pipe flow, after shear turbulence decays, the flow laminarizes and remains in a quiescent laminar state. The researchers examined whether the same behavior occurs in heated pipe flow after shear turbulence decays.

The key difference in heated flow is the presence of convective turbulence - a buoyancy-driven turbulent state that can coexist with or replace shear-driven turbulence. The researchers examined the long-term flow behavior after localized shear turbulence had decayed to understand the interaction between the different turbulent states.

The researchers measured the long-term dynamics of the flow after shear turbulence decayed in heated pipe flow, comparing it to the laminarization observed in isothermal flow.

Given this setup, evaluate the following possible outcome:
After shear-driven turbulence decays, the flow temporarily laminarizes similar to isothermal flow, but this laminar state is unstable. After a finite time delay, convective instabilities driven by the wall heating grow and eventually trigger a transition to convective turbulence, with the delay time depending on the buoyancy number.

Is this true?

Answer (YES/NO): NO